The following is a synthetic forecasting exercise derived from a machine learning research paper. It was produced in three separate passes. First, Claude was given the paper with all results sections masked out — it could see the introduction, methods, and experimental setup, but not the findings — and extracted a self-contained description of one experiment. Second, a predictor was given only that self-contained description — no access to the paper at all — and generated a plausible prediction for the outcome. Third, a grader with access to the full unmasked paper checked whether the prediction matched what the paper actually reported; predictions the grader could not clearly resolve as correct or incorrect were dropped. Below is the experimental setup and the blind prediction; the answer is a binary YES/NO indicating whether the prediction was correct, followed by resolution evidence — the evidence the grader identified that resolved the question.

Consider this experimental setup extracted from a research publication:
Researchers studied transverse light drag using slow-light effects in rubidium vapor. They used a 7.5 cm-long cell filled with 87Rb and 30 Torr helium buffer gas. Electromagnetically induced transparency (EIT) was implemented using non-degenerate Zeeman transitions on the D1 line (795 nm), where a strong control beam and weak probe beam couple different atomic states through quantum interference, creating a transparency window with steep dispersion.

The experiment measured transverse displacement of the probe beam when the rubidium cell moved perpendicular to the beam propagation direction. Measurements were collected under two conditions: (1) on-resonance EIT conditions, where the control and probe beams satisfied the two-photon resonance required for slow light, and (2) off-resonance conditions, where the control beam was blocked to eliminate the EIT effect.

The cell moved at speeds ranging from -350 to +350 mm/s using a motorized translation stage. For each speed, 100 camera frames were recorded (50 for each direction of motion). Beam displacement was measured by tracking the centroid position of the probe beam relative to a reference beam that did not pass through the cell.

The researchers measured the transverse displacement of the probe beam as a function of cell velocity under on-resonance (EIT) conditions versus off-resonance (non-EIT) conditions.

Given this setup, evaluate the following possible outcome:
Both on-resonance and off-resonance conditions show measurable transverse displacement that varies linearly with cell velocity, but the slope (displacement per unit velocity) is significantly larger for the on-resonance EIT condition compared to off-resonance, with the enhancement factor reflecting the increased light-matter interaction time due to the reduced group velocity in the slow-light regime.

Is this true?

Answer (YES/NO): NO